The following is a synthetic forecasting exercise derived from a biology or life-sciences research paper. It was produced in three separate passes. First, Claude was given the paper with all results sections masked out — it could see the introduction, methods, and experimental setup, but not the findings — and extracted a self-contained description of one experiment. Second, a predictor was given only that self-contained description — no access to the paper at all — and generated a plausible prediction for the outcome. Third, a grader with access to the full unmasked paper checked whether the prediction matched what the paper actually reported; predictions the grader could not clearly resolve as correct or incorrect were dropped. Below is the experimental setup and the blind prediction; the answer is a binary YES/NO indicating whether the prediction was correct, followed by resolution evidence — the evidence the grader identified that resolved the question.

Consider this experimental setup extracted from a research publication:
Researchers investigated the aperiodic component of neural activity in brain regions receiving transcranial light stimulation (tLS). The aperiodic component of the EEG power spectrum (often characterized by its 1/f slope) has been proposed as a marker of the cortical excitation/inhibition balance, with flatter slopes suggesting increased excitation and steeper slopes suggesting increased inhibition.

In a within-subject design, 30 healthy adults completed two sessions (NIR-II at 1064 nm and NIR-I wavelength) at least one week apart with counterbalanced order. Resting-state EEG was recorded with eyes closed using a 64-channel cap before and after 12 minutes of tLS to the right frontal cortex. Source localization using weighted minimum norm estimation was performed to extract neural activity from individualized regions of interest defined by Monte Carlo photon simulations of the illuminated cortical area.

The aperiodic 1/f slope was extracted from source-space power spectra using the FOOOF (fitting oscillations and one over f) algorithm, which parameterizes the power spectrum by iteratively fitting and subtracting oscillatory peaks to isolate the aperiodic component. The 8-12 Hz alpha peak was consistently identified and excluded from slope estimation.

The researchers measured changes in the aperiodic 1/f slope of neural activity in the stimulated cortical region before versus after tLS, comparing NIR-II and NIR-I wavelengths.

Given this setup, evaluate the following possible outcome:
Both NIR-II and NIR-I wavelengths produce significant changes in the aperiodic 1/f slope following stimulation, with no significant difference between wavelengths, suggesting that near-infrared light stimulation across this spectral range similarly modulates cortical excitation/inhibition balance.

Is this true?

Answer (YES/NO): NO